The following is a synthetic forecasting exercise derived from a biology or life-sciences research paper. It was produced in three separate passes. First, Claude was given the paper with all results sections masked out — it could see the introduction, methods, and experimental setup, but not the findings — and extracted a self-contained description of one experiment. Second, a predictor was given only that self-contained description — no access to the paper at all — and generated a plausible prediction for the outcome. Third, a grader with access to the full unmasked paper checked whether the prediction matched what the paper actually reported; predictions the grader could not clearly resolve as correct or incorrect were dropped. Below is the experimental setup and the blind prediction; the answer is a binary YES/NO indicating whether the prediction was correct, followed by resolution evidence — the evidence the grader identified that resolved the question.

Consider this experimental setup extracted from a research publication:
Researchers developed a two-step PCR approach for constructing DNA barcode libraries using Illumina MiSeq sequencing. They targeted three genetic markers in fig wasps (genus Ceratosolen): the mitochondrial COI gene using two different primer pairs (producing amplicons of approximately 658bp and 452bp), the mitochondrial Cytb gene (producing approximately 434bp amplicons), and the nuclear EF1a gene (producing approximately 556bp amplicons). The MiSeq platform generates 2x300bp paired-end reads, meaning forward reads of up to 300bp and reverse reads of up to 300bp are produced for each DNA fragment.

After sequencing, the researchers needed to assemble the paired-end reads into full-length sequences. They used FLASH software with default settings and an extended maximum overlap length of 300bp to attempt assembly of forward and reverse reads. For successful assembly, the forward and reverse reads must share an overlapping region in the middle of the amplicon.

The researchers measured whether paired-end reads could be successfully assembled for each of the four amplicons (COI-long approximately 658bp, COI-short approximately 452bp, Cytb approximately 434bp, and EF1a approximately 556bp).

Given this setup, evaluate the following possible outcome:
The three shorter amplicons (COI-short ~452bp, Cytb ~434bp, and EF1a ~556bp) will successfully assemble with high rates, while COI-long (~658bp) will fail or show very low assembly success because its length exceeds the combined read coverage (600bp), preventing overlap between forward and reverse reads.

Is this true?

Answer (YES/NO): NO